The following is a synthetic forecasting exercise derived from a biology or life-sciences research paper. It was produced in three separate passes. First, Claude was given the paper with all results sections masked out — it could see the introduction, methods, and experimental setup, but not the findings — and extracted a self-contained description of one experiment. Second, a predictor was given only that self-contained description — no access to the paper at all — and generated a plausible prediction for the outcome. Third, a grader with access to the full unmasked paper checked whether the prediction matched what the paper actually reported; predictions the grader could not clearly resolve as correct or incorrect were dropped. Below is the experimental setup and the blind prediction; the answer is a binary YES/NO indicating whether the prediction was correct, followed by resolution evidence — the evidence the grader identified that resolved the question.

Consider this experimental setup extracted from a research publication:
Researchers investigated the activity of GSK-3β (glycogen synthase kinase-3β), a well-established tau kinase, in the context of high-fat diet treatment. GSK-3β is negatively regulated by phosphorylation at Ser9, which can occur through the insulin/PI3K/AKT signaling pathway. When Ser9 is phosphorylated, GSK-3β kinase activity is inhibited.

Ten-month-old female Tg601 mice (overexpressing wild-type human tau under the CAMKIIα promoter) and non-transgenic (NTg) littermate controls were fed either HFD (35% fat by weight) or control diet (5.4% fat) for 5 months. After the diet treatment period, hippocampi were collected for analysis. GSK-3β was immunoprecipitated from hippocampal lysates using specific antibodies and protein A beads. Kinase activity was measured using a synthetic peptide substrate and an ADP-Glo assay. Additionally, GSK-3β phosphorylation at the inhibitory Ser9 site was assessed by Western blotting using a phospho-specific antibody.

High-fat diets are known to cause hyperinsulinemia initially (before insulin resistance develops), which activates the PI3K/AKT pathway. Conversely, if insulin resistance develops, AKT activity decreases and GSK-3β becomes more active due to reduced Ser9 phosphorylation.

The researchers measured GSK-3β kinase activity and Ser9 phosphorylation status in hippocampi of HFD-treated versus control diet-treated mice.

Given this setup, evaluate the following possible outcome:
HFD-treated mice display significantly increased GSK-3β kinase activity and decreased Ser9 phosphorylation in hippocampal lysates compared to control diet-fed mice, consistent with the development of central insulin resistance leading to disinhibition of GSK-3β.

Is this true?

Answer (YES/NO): NO